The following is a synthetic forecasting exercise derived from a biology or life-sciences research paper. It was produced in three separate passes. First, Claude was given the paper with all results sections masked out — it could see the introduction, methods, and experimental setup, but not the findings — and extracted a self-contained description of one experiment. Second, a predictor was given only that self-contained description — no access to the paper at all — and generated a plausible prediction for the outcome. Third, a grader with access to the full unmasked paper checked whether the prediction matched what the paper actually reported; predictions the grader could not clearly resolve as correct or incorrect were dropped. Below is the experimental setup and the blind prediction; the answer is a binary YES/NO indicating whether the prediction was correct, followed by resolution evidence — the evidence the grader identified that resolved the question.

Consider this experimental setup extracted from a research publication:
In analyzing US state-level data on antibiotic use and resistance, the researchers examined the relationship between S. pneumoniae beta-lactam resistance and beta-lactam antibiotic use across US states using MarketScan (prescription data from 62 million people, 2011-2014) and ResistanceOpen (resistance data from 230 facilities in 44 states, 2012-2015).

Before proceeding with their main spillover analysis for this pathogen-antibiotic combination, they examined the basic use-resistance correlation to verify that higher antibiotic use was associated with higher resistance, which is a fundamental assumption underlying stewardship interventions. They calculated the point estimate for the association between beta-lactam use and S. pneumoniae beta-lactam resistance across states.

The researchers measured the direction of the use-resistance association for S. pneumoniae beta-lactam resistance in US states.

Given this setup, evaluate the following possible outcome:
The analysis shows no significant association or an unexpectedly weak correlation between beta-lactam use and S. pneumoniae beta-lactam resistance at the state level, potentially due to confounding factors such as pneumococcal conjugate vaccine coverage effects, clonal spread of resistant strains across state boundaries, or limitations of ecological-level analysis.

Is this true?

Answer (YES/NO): NO